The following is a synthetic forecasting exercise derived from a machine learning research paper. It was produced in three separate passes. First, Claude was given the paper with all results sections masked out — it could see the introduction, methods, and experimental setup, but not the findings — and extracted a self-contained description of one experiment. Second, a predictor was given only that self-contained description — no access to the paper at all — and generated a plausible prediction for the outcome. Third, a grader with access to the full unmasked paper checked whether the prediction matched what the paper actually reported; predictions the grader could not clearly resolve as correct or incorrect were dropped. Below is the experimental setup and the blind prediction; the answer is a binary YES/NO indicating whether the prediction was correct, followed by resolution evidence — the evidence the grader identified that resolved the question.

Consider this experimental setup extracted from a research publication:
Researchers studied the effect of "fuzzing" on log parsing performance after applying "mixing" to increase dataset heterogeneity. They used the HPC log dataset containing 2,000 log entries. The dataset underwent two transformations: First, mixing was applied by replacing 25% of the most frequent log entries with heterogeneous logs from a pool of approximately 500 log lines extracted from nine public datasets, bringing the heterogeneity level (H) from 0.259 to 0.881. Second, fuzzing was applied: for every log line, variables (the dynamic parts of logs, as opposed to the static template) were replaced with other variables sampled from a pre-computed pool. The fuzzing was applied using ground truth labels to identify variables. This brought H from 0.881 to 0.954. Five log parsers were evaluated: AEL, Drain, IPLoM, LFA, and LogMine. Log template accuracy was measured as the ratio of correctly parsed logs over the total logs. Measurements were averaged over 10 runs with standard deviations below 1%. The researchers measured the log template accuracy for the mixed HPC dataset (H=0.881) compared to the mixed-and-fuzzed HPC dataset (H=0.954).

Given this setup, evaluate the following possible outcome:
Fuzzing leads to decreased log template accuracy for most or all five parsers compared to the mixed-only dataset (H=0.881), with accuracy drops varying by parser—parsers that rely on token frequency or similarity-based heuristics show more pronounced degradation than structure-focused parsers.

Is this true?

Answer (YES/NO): NO